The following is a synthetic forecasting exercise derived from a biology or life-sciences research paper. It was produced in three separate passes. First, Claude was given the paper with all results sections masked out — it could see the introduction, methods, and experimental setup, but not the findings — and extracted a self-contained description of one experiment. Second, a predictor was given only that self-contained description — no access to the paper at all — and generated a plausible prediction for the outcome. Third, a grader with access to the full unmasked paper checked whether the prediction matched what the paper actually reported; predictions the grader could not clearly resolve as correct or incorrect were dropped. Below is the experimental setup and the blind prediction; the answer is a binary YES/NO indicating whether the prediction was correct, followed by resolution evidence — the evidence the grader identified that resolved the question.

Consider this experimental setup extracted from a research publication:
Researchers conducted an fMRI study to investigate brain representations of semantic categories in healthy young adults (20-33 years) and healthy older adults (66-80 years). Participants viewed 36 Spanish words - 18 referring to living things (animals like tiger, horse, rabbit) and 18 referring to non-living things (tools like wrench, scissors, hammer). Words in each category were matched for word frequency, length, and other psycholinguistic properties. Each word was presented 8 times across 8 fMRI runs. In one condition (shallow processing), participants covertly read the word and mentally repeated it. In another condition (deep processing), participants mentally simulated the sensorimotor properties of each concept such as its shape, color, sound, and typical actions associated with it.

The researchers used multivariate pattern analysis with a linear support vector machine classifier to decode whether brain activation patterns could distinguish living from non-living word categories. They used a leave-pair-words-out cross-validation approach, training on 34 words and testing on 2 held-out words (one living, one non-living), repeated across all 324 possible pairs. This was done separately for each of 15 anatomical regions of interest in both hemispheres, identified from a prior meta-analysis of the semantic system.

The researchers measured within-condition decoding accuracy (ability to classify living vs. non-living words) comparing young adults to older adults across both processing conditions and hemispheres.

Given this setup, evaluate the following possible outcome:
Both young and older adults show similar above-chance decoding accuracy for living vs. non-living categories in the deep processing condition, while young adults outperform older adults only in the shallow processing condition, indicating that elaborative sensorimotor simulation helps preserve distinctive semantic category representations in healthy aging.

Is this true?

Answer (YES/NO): NO